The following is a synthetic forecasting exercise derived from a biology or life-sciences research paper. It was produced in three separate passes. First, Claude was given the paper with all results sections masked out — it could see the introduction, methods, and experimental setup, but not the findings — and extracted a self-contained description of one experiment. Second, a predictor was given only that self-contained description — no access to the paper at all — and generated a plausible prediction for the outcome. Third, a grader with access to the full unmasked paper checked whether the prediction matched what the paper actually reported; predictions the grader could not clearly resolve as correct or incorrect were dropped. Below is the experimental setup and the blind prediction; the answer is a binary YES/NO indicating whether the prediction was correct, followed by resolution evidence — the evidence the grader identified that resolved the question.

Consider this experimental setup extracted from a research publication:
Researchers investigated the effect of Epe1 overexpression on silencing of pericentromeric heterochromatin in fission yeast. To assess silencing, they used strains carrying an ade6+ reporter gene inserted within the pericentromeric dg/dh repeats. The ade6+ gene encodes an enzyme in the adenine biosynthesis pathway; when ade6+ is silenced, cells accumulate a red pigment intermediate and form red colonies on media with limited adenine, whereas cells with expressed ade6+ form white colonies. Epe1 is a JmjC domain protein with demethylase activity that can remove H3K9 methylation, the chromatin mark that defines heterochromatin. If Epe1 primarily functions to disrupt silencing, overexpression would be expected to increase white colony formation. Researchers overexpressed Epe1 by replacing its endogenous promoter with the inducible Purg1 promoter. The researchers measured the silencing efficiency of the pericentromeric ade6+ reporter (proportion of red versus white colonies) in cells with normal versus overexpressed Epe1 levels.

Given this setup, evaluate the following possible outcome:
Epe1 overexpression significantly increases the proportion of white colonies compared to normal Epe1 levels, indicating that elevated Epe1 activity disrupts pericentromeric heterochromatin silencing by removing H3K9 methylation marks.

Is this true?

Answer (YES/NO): NO